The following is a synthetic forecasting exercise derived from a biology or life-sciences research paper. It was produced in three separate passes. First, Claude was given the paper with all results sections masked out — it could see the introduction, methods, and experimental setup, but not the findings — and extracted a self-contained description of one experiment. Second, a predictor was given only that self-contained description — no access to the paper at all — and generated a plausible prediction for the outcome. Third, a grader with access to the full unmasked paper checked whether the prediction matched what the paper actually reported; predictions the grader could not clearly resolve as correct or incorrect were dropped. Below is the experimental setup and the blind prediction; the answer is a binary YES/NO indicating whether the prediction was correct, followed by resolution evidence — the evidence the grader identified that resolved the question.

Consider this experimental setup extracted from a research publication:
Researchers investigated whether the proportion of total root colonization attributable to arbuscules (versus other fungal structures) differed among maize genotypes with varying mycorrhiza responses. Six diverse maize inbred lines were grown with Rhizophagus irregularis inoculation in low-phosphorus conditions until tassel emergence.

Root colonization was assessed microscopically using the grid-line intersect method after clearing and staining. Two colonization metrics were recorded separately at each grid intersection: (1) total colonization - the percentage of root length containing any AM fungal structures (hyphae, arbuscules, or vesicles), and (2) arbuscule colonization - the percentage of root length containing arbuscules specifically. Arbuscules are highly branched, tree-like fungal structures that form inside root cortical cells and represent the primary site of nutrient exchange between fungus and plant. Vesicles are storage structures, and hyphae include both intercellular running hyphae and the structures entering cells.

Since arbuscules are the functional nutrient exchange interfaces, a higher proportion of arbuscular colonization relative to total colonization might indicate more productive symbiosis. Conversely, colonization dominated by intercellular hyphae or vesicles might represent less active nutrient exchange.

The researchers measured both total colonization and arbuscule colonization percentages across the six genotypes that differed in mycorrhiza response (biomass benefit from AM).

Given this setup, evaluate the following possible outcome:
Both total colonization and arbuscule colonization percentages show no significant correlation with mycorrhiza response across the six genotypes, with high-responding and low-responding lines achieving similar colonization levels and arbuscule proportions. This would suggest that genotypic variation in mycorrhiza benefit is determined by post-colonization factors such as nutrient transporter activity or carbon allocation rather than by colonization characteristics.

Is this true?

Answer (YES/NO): NO